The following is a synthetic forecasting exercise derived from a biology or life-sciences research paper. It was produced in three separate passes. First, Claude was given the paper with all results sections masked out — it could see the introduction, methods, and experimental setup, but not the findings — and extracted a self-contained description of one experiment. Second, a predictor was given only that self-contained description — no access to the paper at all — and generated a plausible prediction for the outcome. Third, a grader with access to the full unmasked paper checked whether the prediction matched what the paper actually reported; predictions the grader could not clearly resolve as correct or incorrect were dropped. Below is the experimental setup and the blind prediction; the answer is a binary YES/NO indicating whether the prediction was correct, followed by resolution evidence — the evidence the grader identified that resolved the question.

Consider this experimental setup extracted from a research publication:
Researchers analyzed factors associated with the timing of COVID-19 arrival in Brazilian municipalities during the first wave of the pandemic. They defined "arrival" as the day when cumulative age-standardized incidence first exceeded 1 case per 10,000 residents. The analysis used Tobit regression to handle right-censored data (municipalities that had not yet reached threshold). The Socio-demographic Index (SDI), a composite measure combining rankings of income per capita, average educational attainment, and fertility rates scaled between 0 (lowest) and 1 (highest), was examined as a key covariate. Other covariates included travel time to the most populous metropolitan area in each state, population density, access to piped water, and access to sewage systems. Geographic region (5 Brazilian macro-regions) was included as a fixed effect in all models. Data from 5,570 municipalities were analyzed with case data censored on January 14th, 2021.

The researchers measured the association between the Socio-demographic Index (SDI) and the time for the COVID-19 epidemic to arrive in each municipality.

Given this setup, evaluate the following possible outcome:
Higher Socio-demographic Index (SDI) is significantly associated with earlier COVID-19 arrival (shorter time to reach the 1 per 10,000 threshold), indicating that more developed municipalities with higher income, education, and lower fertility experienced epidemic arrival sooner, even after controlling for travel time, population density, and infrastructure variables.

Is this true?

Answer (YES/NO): YES